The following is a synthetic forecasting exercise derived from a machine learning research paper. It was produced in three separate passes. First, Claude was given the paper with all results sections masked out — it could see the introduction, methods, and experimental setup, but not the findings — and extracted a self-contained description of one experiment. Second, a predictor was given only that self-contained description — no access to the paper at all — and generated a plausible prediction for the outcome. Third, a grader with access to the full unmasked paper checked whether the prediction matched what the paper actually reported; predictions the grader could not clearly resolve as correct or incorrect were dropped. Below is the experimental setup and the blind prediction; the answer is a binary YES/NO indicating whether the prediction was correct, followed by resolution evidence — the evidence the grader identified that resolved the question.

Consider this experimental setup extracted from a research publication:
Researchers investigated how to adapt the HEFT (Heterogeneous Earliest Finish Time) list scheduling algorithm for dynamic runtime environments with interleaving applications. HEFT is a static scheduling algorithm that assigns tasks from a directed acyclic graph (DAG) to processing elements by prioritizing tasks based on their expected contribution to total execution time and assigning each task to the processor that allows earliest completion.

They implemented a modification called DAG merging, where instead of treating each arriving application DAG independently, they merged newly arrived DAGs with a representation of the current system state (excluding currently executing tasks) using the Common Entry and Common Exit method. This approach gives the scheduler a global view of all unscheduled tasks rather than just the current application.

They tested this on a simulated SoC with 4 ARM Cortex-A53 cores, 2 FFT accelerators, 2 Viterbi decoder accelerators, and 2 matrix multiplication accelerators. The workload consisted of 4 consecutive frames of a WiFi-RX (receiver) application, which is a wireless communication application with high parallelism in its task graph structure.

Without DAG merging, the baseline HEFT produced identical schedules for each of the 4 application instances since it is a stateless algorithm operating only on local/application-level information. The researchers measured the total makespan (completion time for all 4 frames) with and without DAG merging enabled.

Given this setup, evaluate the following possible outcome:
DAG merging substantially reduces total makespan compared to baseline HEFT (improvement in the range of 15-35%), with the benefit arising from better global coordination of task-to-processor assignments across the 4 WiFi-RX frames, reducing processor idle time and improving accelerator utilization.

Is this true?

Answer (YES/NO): YES